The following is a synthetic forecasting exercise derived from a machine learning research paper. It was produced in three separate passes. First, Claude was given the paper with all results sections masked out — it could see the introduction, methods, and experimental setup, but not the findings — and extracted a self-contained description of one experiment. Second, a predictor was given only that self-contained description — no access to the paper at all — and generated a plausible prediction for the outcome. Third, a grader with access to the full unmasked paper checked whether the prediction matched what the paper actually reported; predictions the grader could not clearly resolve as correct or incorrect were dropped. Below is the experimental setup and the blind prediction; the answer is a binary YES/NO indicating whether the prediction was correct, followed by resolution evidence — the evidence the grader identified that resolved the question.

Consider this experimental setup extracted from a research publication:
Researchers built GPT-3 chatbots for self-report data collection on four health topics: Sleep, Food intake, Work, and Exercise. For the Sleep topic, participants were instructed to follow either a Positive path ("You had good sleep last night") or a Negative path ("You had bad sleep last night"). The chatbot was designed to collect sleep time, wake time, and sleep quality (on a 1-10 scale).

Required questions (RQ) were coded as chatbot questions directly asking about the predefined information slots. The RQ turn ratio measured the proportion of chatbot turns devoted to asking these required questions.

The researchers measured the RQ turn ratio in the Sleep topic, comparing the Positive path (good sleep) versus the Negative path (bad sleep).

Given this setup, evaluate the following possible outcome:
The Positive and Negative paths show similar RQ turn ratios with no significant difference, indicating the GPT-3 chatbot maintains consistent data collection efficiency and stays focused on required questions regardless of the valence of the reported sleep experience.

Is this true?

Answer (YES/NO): YES